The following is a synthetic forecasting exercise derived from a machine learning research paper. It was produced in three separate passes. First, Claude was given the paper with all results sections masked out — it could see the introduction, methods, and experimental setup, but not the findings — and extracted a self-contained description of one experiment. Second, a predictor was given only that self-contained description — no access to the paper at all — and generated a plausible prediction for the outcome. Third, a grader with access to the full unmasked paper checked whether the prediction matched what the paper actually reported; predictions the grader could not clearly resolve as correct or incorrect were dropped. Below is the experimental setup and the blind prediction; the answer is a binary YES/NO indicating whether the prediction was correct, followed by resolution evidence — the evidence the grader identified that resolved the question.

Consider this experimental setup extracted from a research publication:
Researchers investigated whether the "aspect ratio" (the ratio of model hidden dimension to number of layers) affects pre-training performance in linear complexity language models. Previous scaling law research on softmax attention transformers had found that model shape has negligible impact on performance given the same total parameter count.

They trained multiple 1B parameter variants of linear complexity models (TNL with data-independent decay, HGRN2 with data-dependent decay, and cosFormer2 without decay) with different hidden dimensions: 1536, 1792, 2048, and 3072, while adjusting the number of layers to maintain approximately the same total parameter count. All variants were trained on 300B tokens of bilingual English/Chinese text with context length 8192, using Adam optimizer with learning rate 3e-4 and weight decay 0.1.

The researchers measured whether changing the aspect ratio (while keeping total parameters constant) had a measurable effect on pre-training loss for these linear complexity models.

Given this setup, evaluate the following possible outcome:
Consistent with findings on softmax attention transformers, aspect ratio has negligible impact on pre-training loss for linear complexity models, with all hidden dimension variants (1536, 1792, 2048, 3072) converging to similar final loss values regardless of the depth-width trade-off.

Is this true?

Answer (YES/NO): NO